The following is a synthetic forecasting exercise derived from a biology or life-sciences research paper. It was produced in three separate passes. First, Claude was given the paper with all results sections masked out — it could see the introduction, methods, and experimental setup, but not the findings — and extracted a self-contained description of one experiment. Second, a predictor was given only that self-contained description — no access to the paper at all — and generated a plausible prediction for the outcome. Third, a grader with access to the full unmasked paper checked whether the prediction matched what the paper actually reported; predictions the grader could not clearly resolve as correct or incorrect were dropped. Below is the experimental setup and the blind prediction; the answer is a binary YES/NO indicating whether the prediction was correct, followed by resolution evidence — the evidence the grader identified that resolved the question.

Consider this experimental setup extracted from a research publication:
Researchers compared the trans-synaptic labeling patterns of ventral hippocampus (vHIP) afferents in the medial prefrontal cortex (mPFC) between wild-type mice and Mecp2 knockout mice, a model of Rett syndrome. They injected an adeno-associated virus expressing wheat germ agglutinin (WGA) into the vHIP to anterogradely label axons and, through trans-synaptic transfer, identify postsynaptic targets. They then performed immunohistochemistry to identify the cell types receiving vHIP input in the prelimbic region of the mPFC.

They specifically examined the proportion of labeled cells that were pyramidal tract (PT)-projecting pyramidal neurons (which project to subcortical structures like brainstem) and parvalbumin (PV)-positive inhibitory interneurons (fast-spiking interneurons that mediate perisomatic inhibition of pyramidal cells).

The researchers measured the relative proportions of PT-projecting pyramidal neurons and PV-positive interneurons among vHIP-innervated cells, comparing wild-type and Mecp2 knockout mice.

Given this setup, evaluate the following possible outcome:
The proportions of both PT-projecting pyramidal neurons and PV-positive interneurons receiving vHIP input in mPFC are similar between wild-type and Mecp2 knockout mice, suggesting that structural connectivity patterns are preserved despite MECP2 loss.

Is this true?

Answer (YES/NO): NO